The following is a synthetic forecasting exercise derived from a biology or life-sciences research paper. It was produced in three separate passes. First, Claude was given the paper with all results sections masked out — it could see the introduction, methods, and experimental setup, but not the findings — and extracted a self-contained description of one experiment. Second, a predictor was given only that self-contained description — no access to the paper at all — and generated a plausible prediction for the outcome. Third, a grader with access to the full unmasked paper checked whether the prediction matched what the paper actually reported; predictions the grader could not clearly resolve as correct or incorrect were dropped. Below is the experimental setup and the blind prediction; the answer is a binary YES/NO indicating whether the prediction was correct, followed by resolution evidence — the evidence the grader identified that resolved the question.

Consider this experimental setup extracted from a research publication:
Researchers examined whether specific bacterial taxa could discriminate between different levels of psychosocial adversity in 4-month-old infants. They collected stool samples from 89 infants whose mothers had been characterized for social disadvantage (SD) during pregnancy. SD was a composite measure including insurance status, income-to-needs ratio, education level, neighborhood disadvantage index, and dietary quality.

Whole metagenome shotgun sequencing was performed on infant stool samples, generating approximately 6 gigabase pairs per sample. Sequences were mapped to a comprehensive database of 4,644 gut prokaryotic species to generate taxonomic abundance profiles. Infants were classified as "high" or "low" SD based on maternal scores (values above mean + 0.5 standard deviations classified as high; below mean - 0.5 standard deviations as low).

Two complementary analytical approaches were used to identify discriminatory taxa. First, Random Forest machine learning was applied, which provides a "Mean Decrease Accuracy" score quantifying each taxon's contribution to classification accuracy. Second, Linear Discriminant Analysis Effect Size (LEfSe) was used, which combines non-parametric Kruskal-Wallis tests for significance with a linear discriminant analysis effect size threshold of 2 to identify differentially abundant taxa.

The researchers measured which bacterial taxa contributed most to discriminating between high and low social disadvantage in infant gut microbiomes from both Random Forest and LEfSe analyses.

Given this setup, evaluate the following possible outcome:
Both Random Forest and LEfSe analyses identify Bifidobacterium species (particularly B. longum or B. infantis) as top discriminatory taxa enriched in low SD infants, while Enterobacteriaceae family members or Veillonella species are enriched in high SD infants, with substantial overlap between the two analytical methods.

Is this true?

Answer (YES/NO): NO